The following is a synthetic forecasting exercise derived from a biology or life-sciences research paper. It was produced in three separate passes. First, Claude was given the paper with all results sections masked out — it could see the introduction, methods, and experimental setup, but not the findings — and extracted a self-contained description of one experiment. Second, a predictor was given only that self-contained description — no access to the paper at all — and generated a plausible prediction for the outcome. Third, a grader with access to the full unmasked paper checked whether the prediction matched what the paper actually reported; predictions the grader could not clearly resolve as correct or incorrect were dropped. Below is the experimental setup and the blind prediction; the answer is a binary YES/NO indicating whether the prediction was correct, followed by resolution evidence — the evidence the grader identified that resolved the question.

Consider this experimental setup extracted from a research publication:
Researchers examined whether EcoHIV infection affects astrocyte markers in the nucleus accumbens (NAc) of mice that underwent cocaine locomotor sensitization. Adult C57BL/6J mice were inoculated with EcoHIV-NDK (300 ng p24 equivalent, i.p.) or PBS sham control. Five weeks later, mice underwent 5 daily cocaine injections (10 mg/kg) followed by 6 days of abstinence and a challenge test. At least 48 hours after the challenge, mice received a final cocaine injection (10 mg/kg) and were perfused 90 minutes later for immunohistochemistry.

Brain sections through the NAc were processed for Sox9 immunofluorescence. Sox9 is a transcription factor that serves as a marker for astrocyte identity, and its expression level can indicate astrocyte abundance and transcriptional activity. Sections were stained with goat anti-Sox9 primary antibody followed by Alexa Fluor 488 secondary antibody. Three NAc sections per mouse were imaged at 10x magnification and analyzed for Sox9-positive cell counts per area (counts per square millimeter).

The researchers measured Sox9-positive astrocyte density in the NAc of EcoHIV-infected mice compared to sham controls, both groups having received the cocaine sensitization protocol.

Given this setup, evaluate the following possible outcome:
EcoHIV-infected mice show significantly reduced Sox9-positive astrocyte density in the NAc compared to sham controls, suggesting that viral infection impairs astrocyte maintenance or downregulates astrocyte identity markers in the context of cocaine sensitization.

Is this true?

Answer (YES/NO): NO